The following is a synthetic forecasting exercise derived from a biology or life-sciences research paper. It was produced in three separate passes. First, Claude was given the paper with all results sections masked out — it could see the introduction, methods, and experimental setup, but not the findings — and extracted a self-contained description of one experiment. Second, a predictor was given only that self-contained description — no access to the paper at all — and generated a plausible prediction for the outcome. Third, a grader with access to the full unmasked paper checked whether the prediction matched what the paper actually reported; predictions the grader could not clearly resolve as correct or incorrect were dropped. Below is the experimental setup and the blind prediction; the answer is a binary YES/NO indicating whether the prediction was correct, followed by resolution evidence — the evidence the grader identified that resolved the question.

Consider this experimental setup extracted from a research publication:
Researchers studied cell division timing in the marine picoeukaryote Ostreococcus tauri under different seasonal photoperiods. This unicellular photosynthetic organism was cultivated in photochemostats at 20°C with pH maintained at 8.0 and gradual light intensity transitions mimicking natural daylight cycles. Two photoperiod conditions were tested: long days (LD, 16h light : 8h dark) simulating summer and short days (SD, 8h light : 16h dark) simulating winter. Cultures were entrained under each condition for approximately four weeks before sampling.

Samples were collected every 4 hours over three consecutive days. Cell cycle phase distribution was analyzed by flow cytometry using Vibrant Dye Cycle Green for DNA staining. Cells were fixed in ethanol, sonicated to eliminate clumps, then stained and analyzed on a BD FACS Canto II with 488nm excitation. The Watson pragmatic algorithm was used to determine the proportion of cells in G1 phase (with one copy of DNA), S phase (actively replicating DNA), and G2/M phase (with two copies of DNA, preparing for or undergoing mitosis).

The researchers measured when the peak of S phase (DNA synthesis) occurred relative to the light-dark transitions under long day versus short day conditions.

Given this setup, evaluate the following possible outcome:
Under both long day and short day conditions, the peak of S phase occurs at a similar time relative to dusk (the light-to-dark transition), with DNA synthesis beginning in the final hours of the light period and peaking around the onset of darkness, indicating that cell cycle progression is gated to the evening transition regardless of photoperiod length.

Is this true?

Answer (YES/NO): NO